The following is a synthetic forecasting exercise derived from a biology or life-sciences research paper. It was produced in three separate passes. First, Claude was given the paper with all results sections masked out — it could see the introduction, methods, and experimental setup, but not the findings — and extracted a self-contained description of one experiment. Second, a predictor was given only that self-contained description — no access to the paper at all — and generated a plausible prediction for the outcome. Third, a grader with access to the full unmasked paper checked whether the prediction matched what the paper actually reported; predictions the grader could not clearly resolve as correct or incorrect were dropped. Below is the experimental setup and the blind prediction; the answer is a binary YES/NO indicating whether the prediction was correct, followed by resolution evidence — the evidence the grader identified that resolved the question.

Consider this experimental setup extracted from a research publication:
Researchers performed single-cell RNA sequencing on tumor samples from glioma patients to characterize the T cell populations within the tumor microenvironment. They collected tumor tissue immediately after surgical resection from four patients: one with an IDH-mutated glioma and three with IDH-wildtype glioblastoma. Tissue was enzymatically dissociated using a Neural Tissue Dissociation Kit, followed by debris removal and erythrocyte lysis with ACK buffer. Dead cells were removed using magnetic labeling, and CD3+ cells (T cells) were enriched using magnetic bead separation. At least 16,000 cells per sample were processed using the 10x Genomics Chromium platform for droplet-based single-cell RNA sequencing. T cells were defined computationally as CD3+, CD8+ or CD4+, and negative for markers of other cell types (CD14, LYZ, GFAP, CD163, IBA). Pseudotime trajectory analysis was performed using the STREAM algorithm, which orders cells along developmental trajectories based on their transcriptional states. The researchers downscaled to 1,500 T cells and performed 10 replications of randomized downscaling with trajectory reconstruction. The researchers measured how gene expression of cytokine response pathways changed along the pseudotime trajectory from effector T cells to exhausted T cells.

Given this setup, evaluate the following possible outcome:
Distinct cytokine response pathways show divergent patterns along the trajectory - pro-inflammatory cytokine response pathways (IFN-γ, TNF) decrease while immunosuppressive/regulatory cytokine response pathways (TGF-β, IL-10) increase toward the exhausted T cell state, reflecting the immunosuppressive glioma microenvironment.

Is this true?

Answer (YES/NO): NO